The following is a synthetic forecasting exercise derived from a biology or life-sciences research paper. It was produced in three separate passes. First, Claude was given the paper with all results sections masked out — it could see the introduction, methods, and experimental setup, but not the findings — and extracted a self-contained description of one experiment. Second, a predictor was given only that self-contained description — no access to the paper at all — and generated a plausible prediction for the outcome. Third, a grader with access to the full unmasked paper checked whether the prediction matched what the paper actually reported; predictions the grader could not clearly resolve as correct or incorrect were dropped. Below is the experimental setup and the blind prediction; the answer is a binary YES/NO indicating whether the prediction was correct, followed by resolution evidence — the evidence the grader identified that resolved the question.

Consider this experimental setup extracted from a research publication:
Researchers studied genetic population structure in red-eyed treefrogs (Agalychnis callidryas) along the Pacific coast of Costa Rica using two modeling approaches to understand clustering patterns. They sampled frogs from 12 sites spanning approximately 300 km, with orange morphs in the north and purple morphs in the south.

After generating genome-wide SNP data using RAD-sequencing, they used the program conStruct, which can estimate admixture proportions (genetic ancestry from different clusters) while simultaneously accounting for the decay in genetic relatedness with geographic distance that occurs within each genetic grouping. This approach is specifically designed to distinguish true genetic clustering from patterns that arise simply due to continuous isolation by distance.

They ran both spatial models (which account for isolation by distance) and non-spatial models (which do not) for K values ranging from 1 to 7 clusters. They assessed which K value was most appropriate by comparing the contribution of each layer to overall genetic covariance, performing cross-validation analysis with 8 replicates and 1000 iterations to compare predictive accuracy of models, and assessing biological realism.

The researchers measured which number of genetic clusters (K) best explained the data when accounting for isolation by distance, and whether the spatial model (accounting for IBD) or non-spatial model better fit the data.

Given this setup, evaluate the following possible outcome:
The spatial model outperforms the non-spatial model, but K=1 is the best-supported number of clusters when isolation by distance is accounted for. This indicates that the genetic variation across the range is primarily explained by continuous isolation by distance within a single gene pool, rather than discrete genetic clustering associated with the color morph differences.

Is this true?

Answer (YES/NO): YES